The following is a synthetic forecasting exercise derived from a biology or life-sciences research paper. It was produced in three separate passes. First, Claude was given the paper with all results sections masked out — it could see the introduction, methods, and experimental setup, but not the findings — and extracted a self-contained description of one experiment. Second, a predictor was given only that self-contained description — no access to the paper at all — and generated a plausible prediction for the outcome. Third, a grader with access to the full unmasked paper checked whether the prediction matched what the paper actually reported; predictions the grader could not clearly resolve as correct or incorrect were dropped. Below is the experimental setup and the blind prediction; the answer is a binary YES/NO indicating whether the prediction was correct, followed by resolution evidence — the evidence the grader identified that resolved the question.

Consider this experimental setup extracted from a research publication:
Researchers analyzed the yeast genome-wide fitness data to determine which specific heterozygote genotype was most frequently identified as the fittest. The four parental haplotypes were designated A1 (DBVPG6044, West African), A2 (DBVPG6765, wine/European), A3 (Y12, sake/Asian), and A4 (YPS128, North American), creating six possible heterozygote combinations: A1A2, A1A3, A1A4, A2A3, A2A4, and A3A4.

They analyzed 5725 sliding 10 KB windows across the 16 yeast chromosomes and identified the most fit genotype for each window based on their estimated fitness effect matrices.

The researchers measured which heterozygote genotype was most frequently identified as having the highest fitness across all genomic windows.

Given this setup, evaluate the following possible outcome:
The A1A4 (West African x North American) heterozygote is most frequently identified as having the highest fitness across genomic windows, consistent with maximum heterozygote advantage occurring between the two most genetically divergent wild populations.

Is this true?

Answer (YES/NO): NO